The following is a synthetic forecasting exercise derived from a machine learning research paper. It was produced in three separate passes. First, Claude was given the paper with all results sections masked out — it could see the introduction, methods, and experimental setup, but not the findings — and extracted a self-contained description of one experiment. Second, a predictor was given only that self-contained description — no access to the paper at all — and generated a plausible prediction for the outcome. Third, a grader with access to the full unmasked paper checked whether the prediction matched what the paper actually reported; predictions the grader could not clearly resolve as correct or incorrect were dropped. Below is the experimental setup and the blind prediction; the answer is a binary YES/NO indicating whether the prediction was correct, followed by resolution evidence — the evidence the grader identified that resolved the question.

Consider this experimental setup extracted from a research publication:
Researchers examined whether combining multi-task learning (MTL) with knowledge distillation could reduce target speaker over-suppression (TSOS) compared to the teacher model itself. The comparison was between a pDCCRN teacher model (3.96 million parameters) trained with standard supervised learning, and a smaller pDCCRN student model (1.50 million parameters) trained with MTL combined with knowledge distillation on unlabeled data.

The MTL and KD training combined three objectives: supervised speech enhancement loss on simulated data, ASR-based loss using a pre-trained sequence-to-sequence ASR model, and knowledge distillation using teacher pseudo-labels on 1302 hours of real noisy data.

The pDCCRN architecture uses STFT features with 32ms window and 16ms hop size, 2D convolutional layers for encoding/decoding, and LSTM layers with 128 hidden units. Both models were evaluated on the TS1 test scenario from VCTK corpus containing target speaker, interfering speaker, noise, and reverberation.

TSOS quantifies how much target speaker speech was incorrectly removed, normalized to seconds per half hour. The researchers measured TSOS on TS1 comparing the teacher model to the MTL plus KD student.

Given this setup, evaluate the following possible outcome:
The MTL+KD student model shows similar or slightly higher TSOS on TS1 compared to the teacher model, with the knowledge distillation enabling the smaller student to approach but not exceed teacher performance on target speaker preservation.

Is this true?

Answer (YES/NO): NO